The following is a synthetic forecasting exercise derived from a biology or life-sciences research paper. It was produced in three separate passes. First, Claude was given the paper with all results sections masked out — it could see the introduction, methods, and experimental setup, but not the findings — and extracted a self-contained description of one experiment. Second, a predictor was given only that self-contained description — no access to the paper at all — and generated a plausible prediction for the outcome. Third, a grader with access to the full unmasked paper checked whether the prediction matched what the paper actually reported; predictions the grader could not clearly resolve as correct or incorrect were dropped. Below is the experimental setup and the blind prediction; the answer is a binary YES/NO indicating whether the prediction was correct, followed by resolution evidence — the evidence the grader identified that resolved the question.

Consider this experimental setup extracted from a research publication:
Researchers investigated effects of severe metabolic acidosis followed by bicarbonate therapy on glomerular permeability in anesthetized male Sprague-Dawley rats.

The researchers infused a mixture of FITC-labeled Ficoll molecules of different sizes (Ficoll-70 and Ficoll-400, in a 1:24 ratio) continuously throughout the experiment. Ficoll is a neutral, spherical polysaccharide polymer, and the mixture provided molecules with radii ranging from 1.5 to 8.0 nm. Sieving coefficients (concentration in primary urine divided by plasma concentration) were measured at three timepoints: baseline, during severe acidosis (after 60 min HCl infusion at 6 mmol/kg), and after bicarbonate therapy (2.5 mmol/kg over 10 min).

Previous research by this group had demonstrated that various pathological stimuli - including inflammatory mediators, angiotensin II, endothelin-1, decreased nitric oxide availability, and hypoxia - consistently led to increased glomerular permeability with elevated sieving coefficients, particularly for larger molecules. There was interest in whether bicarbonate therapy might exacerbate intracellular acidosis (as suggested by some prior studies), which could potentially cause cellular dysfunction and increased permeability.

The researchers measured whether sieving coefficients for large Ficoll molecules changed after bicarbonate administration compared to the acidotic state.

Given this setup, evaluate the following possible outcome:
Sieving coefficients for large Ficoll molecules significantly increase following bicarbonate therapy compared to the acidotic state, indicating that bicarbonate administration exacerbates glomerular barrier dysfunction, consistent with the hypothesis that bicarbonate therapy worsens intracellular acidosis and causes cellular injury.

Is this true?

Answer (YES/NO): NO